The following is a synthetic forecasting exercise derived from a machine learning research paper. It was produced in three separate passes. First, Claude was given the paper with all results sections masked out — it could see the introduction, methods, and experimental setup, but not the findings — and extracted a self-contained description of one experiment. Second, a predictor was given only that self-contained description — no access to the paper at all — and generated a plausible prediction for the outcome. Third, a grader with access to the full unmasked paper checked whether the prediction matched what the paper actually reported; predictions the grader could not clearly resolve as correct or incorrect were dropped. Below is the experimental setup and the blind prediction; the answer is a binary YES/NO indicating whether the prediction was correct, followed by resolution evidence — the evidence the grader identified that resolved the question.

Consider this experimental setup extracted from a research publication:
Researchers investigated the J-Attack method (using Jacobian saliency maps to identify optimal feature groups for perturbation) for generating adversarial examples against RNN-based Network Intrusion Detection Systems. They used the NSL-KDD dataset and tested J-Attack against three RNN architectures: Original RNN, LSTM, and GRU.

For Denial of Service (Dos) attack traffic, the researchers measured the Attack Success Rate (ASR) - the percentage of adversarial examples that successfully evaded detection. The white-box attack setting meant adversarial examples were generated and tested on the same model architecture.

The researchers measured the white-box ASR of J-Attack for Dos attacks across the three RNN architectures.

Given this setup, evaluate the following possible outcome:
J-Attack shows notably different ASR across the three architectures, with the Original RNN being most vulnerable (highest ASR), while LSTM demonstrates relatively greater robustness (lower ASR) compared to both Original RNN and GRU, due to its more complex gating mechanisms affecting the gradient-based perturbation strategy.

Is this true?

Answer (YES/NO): NO